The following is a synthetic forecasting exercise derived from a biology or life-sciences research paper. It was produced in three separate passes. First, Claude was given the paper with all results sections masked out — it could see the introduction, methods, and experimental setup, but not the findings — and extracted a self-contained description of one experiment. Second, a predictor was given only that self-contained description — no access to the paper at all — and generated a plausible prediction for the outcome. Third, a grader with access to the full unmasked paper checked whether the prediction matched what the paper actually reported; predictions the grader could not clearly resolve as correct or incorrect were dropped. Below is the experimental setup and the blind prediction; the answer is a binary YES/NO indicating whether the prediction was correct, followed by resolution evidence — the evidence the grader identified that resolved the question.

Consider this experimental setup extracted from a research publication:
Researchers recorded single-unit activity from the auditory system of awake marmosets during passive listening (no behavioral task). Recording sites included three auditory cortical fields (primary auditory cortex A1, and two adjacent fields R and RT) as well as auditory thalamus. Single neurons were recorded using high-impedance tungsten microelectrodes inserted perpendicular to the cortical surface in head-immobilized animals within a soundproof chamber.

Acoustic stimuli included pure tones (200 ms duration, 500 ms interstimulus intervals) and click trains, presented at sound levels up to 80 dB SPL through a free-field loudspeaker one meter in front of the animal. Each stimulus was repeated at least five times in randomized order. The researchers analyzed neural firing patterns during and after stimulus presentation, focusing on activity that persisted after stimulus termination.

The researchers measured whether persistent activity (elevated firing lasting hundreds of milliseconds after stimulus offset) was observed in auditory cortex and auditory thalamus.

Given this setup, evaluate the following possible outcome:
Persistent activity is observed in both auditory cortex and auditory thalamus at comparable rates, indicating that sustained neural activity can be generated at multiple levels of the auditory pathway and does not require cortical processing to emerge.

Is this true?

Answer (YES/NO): NO